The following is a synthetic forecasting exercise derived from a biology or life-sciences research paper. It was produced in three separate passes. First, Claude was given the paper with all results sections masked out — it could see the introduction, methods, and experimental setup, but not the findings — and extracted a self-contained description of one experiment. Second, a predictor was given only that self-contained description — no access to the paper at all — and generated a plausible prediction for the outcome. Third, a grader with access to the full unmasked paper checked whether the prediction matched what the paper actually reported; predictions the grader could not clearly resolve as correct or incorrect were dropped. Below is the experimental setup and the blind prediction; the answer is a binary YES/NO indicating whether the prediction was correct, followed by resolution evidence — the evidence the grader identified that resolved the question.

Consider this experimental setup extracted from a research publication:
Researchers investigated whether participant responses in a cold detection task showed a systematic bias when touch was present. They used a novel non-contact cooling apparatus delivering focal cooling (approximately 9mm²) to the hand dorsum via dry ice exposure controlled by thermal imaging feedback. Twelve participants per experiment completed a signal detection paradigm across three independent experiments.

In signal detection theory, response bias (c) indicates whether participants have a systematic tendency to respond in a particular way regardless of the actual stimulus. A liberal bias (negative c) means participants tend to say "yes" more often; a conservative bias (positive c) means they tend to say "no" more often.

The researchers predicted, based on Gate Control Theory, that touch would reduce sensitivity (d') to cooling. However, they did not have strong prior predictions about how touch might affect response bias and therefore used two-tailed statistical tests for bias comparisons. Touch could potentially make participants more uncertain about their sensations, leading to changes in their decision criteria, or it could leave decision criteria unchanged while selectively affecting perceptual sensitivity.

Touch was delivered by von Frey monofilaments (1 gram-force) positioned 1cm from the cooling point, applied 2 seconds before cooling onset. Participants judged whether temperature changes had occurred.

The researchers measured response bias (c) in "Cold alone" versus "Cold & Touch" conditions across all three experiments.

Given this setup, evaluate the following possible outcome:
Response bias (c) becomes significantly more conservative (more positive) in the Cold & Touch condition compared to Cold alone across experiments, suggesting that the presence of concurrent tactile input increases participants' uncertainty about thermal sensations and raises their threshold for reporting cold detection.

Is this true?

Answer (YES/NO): NO